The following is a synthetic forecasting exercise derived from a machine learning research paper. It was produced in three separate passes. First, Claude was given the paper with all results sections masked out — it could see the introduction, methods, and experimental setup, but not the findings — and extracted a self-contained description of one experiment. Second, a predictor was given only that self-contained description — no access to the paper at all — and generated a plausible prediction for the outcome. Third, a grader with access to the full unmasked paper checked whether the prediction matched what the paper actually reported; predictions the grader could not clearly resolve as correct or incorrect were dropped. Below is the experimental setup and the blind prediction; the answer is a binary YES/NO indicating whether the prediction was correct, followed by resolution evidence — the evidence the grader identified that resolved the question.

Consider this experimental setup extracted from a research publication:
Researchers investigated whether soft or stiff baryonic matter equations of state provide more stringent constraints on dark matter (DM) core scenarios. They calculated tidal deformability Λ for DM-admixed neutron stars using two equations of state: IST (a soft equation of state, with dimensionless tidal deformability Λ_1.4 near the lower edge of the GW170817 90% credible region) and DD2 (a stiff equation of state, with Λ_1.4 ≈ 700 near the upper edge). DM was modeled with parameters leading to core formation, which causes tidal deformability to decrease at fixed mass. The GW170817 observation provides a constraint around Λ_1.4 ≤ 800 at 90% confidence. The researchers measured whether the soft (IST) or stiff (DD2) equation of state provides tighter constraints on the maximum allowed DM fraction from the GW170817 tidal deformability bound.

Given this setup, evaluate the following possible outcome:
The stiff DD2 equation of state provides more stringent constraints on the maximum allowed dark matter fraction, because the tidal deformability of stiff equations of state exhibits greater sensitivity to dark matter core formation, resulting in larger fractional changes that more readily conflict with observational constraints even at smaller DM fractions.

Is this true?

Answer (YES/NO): NO